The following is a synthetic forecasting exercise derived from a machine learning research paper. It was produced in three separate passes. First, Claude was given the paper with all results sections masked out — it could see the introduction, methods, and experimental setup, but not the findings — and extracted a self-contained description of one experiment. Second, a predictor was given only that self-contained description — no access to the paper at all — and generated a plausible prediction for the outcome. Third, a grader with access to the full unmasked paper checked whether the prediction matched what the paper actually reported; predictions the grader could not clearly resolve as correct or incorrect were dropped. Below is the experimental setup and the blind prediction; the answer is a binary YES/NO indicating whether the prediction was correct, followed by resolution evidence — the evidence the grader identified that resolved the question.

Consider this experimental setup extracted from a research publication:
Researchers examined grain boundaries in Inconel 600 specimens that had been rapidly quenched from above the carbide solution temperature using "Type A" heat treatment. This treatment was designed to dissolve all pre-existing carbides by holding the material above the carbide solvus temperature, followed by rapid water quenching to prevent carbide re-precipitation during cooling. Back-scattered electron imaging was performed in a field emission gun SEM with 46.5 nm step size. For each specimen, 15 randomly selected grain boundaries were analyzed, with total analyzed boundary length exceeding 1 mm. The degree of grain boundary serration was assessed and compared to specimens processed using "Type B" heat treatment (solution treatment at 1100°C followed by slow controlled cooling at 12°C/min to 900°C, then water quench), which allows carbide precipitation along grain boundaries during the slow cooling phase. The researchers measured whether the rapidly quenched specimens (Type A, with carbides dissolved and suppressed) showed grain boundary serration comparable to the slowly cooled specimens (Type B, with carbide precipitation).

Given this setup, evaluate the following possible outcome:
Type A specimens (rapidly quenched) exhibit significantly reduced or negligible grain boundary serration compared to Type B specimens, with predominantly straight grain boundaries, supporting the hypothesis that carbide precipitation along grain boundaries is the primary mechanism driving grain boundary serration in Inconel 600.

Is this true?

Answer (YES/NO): YES